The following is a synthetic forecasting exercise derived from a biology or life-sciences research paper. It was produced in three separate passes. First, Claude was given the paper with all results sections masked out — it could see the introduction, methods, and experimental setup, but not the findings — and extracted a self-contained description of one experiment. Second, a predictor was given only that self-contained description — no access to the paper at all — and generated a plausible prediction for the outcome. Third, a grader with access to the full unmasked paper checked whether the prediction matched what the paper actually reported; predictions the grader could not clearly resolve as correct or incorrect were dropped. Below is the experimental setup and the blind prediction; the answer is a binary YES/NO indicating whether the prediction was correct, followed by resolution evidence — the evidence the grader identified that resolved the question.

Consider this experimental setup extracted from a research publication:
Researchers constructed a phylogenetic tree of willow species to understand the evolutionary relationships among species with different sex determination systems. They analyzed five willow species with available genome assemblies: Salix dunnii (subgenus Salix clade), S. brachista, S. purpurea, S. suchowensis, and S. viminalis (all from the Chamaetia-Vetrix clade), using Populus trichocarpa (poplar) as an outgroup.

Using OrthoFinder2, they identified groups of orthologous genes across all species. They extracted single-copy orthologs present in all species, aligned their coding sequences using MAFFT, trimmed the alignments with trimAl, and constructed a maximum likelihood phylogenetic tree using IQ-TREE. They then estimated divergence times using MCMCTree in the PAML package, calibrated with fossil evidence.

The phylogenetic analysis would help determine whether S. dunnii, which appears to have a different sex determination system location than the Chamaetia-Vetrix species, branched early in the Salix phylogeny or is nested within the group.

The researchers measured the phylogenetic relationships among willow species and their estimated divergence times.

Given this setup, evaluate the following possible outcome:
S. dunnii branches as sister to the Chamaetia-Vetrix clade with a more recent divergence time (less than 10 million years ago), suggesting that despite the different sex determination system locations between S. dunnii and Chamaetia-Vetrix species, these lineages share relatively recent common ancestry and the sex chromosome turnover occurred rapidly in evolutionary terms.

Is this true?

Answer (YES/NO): NO